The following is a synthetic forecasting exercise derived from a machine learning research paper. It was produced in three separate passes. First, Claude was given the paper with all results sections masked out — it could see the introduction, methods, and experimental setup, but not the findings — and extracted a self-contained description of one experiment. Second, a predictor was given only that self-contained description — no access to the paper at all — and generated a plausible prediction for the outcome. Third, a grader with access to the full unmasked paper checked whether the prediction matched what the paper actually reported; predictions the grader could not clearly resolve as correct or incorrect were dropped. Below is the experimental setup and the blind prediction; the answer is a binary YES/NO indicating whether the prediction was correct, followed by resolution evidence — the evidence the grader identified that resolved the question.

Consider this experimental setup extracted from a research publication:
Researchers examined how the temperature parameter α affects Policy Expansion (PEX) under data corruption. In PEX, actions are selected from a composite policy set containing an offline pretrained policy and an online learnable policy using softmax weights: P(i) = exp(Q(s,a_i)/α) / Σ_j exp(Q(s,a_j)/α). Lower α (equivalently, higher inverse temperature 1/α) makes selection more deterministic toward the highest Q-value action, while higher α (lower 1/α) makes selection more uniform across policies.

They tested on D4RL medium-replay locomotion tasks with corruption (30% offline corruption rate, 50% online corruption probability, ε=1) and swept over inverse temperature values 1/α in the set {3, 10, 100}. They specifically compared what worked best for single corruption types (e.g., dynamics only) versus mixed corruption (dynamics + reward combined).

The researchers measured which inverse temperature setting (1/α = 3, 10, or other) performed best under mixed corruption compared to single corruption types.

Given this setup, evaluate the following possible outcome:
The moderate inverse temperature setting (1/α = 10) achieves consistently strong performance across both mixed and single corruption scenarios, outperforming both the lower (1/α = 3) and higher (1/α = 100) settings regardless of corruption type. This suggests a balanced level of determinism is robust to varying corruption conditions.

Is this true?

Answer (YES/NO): NO